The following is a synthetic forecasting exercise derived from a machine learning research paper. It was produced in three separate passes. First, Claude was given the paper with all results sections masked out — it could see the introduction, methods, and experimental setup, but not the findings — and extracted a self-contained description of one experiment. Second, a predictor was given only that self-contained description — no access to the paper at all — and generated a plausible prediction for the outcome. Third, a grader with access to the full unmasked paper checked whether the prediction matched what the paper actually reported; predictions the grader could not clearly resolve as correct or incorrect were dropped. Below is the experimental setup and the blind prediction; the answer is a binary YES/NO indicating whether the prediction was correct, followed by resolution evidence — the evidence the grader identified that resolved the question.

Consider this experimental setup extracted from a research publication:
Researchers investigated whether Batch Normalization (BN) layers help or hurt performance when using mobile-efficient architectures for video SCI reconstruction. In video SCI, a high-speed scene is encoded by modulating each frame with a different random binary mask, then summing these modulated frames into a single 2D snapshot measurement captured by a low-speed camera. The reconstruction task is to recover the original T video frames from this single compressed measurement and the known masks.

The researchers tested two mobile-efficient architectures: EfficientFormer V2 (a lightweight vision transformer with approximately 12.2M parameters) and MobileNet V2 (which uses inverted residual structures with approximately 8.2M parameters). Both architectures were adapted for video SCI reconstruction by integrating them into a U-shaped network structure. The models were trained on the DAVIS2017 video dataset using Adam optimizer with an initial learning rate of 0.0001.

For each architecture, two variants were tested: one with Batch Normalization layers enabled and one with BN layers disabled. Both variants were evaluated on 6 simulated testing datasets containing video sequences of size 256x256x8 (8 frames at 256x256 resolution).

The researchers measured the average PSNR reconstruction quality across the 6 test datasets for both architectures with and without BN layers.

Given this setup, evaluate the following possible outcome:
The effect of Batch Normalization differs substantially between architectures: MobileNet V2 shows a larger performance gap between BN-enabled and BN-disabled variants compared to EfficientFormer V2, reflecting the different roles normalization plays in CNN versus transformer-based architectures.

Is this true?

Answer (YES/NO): NO